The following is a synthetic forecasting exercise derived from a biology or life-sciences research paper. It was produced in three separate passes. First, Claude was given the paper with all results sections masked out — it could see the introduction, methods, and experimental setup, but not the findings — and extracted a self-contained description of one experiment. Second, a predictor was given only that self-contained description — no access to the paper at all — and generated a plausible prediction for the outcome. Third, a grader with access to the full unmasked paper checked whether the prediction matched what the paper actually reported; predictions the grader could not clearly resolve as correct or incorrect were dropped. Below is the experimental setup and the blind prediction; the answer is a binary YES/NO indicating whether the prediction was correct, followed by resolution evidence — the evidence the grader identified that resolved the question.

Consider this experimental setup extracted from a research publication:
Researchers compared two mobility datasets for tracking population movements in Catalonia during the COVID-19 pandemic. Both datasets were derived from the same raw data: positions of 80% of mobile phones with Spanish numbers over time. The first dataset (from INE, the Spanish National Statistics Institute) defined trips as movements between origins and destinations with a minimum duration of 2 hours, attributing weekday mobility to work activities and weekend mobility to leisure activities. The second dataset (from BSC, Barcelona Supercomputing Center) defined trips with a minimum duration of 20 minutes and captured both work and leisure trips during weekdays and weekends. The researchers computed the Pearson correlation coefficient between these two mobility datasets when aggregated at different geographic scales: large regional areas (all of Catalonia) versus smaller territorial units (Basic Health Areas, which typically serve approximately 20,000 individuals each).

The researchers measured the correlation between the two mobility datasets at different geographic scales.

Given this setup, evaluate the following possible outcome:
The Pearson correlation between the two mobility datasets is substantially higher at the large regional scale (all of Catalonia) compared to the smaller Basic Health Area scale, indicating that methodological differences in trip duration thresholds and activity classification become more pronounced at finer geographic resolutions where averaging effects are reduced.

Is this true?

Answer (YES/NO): NO